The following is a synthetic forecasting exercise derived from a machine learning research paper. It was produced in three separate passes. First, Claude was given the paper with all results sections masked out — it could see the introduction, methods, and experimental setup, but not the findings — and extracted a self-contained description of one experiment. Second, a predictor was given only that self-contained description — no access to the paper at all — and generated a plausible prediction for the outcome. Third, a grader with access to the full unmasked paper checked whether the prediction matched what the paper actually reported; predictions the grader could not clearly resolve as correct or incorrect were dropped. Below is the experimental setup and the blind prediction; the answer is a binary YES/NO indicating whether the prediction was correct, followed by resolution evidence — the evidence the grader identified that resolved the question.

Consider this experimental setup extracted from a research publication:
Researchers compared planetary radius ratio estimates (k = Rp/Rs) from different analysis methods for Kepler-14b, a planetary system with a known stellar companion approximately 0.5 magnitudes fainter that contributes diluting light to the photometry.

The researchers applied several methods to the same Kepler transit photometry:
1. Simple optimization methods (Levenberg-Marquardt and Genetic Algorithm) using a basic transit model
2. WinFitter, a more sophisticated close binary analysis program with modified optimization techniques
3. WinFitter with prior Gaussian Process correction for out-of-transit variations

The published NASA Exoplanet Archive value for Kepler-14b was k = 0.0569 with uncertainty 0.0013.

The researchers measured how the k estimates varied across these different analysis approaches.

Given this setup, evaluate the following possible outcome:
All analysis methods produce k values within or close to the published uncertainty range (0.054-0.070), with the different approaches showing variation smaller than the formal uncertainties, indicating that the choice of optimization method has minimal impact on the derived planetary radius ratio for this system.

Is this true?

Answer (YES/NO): NO